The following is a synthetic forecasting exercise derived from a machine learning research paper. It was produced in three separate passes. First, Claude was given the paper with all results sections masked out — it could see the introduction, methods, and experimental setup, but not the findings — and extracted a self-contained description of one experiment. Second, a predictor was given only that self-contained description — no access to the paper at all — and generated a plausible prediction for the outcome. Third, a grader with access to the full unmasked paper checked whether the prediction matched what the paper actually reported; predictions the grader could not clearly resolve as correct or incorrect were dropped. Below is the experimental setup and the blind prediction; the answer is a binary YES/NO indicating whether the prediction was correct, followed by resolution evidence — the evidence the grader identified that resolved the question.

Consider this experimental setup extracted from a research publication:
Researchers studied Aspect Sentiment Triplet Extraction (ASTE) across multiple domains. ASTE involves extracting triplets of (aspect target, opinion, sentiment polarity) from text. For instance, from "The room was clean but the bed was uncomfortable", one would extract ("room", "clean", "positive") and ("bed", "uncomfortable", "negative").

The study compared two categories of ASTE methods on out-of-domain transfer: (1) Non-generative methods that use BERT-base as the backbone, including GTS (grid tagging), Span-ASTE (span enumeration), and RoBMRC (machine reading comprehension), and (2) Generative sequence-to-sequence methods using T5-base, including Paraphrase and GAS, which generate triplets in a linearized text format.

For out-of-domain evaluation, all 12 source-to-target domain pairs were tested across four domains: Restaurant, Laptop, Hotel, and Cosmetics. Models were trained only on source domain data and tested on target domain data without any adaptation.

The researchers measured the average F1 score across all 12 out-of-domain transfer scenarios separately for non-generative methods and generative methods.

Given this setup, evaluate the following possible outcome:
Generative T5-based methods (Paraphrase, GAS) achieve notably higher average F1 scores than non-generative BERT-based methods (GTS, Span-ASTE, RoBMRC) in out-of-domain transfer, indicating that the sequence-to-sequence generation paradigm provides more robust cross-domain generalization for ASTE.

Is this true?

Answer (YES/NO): YES